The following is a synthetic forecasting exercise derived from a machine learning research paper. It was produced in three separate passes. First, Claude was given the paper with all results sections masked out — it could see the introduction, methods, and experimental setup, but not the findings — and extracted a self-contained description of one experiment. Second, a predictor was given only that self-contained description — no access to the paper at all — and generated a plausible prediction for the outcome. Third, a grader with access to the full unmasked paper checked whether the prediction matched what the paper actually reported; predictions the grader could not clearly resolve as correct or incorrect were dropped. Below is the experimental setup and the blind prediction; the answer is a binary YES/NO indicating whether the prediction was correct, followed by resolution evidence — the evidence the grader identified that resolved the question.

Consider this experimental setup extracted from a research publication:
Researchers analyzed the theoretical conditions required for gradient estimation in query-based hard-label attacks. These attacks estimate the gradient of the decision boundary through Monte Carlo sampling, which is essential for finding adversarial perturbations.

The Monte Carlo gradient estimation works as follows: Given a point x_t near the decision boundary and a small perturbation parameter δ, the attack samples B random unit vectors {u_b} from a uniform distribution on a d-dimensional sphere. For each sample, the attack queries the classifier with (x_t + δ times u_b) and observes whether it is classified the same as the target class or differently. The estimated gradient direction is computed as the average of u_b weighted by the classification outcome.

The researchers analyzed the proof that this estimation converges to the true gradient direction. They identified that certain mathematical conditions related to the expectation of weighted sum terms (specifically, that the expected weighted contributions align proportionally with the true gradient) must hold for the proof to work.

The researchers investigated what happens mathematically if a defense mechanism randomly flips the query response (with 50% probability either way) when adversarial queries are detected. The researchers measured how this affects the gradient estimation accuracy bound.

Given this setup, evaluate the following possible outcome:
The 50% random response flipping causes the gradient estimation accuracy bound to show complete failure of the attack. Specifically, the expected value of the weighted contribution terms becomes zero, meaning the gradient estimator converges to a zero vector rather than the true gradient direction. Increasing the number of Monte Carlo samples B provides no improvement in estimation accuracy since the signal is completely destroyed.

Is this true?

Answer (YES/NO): YES